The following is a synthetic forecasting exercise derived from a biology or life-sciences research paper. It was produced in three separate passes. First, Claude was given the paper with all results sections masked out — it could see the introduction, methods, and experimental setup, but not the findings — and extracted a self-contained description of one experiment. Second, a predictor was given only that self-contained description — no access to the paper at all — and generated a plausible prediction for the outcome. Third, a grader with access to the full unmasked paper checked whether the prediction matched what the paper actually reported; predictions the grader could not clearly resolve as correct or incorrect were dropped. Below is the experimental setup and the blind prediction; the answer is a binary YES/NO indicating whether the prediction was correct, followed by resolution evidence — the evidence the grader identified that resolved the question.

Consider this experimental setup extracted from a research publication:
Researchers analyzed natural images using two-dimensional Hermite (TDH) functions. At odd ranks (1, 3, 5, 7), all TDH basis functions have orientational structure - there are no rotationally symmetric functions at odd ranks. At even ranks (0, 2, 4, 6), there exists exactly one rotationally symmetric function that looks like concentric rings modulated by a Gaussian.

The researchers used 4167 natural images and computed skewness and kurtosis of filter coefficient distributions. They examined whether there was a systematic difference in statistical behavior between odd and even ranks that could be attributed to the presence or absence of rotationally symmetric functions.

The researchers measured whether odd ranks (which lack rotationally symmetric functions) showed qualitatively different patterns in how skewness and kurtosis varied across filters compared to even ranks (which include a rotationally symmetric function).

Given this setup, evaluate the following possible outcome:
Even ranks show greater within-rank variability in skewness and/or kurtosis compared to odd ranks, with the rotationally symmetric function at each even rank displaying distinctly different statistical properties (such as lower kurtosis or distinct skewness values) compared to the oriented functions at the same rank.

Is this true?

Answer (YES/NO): YES